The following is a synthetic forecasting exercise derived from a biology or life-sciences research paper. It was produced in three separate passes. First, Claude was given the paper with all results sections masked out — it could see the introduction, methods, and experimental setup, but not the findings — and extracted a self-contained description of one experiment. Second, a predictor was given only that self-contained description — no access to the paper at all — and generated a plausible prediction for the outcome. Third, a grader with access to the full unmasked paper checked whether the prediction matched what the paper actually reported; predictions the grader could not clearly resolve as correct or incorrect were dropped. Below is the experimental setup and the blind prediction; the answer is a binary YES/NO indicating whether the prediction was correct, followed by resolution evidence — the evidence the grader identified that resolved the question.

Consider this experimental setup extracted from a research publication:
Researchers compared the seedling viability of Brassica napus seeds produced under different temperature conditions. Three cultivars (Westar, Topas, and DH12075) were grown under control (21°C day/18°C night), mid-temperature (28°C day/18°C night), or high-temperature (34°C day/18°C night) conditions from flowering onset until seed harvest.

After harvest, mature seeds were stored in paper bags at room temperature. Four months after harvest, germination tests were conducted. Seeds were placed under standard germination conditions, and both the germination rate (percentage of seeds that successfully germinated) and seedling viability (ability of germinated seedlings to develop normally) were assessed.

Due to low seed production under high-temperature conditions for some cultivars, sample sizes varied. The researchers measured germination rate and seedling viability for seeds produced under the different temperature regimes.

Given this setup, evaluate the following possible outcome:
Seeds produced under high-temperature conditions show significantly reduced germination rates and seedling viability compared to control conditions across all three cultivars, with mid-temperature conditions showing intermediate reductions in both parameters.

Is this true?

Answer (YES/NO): NO